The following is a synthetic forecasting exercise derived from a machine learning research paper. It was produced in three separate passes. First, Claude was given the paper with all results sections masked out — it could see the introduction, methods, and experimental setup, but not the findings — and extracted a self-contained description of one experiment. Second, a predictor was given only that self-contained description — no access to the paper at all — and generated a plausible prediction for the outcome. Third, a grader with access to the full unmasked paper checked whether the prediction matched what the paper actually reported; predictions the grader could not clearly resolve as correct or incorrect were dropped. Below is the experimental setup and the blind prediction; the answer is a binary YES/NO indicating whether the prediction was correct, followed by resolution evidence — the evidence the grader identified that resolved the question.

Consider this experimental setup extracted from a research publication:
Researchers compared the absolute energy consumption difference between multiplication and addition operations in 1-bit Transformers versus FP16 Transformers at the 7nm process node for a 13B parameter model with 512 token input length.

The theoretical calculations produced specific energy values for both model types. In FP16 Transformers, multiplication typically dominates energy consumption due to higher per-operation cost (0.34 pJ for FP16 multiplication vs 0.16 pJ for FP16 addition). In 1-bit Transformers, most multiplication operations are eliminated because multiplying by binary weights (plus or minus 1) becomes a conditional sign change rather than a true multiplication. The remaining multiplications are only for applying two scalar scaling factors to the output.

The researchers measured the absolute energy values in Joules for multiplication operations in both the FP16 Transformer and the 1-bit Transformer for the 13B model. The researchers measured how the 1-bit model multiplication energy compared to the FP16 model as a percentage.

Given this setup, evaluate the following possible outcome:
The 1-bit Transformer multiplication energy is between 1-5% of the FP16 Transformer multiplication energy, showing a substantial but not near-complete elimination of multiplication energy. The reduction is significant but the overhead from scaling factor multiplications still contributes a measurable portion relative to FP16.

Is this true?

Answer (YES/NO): YES